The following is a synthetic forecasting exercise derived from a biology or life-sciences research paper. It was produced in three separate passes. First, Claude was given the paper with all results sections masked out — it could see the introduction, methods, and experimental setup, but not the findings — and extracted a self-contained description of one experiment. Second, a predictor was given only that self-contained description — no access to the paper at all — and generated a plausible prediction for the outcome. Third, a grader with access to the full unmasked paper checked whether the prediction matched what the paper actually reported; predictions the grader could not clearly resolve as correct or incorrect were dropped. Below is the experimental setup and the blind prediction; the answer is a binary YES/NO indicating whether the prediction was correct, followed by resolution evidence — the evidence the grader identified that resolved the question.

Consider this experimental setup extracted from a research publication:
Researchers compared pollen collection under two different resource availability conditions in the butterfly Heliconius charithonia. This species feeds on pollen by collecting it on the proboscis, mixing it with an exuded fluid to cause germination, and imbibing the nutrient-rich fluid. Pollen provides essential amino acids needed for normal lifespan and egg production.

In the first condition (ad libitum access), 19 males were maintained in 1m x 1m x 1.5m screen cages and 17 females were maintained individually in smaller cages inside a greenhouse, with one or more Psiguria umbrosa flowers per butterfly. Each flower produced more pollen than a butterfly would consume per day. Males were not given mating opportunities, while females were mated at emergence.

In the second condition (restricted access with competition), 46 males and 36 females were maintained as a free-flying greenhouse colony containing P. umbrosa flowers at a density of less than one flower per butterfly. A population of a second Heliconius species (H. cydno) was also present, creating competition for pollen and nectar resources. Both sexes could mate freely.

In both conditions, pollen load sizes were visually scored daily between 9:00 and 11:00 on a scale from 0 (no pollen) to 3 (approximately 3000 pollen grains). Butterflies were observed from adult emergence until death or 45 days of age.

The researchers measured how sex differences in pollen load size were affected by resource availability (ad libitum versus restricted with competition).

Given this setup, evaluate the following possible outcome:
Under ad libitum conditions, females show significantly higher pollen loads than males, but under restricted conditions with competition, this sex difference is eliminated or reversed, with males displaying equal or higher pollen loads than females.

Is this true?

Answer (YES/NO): NO